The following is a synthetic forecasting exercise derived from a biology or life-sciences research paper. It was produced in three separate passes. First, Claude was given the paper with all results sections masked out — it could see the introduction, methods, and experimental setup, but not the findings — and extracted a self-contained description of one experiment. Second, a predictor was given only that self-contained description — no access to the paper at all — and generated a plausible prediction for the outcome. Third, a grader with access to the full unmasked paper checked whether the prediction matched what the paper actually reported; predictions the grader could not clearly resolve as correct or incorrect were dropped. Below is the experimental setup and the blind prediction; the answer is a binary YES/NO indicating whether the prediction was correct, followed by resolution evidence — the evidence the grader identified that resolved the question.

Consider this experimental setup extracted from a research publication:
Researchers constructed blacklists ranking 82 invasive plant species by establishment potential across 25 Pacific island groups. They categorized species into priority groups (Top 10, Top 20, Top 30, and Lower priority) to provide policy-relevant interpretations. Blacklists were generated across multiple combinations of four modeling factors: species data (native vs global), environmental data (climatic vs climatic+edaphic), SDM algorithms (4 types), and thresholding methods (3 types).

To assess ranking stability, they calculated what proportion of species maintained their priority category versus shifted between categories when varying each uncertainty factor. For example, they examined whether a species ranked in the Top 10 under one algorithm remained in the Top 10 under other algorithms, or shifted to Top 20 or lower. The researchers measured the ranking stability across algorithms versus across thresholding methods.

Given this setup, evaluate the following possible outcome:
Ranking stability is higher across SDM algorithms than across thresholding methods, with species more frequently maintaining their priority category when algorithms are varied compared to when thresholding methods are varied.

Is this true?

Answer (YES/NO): NO